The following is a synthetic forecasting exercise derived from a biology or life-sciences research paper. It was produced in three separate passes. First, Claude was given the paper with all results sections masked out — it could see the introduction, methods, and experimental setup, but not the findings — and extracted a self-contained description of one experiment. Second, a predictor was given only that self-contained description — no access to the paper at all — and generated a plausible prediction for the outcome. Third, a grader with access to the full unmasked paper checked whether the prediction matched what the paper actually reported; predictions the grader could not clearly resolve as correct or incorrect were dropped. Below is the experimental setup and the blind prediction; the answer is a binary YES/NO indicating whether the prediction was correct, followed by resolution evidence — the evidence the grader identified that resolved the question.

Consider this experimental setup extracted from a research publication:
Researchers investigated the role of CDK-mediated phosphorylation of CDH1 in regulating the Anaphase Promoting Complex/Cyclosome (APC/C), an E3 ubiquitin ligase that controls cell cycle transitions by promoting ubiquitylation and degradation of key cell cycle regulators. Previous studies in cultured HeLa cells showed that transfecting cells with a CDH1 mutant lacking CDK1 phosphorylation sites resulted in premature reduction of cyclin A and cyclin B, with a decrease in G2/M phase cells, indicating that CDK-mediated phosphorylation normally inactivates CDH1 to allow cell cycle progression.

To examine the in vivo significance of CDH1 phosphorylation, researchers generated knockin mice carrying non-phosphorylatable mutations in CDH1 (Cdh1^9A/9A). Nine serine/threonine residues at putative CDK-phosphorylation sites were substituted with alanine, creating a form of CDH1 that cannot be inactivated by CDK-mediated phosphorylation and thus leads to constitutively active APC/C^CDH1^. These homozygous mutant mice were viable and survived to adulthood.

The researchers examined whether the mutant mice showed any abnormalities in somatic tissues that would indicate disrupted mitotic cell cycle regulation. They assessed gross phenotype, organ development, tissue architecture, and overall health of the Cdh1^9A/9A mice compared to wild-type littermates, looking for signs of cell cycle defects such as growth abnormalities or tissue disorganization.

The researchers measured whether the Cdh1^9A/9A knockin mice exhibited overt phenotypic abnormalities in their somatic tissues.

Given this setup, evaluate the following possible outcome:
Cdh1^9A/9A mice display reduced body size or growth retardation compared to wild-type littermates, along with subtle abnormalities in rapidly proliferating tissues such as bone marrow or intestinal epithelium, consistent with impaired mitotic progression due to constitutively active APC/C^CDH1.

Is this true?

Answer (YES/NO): NO